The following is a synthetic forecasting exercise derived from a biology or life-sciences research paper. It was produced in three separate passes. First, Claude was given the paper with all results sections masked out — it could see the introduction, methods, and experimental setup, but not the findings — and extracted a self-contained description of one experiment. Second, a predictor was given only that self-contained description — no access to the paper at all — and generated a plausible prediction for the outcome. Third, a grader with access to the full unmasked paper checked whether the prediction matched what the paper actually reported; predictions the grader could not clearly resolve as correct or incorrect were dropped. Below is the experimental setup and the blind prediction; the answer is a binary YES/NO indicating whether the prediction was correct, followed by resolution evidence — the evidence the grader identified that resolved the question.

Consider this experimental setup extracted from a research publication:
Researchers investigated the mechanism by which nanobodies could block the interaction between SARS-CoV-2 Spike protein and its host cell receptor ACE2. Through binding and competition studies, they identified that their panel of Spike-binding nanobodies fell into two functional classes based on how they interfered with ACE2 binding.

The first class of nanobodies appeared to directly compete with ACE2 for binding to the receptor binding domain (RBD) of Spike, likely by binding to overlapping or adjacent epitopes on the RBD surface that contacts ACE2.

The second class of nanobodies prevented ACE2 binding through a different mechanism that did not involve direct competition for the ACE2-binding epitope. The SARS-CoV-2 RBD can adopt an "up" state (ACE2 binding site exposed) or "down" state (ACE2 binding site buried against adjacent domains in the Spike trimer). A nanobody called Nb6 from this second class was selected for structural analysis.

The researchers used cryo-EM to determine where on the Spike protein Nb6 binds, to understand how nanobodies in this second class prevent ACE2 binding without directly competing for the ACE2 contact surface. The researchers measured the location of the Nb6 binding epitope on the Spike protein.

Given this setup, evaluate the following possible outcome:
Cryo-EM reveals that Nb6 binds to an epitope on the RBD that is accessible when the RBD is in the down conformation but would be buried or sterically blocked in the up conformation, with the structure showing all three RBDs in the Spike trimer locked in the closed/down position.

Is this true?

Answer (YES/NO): NO